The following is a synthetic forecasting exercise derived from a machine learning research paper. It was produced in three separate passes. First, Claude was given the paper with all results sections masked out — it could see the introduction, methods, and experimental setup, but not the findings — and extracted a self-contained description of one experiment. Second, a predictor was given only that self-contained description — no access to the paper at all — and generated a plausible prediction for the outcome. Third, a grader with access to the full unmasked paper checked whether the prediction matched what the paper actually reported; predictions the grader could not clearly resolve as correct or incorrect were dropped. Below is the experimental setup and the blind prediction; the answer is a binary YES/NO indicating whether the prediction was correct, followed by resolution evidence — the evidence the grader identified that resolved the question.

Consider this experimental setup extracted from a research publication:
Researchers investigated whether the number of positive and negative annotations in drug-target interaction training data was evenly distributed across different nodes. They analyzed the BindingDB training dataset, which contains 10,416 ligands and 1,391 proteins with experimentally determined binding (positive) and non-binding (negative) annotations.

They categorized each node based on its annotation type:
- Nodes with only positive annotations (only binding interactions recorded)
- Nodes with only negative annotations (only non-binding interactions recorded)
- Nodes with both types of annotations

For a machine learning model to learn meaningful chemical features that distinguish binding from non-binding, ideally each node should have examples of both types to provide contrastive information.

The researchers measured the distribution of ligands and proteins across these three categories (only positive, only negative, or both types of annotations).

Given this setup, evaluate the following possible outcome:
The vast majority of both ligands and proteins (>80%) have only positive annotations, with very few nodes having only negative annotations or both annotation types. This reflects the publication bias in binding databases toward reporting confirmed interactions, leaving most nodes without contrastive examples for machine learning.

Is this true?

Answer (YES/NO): NO